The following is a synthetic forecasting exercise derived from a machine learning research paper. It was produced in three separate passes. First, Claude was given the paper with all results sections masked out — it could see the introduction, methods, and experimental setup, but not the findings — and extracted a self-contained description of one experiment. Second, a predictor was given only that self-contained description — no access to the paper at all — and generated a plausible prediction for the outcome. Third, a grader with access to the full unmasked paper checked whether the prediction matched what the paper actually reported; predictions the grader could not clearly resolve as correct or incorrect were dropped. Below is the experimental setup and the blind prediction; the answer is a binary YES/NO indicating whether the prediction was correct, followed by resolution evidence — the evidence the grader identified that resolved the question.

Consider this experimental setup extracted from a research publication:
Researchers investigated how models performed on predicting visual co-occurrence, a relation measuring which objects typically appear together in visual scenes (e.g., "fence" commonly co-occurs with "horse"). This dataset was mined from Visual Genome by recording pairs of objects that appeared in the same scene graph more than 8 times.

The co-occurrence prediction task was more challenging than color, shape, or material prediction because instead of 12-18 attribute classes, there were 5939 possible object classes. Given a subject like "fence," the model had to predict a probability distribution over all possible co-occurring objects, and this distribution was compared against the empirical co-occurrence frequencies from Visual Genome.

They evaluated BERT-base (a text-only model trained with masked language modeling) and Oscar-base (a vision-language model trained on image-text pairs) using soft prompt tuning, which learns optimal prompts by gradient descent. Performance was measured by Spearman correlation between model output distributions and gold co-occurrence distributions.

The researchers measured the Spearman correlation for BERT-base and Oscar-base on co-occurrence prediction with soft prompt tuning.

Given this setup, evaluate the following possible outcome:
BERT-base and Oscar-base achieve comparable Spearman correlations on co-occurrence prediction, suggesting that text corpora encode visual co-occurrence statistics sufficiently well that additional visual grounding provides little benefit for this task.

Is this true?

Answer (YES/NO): NO